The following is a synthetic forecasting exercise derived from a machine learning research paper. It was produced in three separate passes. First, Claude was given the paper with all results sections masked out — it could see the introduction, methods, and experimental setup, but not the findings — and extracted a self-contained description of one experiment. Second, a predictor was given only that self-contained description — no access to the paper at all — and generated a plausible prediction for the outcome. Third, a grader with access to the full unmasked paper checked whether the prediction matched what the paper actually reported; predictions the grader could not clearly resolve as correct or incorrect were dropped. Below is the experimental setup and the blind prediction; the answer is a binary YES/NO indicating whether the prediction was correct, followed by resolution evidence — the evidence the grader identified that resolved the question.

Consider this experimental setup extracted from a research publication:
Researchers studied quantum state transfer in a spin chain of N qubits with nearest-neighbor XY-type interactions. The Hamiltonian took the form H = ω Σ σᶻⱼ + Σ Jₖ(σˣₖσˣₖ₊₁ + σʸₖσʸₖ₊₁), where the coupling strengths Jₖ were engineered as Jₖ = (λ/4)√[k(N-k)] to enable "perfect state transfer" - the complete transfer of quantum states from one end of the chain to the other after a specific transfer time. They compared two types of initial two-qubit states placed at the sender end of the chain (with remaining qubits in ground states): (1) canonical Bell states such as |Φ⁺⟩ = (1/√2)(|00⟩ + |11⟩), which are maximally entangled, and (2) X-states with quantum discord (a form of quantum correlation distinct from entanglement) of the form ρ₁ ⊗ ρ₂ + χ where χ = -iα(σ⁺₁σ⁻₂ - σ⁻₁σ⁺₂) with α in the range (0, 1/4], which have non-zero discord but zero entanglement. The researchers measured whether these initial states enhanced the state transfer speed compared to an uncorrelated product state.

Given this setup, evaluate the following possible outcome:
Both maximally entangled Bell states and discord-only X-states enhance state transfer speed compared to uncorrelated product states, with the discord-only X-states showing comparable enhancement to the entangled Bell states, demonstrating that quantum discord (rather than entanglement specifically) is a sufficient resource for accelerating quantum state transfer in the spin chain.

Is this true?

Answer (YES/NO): NO